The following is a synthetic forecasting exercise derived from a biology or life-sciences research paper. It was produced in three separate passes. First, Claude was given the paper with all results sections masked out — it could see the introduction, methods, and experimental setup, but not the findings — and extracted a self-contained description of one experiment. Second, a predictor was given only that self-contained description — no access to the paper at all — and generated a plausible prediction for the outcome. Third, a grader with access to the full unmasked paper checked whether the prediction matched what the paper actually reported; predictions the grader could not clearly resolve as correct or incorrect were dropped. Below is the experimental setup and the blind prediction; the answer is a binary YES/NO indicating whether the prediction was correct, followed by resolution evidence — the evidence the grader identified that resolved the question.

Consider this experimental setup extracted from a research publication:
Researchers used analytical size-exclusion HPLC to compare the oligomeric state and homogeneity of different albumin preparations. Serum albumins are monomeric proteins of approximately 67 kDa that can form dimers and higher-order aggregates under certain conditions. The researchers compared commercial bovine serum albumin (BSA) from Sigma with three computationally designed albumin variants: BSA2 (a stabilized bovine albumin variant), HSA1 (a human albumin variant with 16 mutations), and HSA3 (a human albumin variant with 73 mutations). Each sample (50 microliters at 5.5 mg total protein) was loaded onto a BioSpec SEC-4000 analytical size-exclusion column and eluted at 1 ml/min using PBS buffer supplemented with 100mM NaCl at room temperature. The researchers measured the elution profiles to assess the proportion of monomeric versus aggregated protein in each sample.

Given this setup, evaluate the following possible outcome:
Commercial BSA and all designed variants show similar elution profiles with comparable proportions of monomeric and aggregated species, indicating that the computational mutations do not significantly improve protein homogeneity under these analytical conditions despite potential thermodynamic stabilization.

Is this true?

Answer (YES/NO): NO